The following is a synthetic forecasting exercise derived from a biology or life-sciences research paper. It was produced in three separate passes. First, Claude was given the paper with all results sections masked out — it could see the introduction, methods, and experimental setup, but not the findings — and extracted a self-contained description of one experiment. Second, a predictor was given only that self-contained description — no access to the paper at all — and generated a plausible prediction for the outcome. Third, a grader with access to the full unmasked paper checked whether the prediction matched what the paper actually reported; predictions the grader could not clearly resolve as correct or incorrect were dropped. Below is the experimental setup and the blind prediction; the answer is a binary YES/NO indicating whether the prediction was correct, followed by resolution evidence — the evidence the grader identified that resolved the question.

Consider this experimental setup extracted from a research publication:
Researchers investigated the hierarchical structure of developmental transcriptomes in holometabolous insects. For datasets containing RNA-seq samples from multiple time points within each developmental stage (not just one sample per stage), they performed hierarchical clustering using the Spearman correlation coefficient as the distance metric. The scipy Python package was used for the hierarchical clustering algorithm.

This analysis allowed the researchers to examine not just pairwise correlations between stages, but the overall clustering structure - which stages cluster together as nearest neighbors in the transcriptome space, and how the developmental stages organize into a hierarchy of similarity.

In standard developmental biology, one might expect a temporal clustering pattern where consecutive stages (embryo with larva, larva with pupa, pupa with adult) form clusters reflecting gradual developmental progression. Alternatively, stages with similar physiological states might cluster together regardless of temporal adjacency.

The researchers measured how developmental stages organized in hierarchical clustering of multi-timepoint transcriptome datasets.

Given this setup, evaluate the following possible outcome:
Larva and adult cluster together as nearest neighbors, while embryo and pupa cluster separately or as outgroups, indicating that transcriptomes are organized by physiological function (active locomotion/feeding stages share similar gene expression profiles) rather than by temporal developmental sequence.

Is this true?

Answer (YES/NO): NO